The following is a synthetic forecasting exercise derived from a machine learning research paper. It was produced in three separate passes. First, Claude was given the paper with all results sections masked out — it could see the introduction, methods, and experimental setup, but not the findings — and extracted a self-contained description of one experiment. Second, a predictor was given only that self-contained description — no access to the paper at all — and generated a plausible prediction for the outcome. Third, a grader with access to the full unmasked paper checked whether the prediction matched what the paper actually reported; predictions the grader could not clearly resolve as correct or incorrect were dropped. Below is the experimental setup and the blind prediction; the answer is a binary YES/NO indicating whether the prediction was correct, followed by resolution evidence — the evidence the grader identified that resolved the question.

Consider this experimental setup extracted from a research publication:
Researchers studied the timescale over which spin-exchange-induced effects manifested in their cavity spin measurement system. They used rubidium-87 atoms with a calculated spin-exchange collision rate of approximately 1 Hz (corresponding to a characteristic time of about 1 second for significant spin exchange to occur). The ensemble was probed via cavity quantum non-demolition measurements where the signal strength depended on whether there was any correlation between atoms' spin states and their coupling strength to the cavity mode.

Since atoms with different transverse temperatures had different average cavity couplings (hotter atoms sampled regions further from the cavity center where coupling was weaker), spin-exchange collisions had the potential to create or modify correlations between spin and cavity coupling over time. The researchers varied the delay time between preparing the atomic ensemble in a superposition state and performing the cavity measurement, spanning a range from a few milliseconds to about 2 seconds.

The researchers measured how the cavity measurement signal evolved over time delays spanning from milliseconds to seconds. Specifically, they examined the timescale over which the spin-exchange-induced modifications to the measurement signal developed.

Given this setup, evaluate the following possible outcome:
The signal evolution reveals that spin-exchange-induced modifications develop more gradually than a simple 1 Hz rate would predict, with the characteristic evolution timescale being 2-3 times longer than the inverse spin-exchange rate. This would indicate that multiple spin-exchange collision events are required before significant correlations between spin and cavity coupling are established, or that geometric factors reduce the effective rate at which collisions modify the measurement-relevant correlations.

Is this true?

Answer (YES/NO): NO